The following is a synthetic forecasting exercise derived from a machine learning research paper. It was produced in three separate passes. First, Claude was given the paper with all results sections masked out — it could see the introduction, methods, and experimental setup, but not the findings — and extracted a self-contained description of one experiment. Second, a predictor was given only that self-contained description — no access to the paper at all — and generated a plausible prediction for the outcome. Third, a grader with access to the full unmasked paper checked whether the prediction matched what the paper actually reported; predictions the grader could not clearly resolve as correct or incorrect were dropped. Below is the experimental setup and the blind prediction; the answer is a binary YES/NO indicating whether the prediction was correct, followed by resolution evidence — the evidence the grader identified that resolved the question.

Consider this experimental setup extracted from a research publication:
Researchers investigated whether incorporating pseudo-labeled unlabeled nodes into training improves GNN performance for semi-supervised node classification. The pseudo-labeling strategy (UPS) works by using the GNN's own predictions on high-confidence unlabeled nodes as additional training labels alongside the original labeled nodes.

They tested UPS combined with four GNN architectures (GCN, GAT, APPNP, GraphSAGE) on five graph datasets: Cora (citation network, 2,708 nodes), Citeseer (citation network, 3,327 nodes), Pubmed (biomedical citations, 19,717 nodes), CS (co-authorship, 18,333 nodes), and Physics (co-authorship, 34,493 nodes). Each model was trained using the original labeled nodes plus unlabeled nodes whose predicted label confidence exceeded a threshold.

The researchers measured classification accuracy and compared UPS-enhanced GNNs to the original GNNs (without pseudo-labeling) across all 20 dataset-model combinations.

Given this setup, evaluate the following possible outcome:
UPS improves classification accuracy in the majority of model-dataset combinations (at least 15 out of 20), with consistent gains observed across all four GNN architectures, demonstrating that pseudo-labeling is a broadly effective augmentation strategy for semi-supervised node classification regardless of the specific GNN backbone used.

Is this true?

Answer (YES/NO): YES